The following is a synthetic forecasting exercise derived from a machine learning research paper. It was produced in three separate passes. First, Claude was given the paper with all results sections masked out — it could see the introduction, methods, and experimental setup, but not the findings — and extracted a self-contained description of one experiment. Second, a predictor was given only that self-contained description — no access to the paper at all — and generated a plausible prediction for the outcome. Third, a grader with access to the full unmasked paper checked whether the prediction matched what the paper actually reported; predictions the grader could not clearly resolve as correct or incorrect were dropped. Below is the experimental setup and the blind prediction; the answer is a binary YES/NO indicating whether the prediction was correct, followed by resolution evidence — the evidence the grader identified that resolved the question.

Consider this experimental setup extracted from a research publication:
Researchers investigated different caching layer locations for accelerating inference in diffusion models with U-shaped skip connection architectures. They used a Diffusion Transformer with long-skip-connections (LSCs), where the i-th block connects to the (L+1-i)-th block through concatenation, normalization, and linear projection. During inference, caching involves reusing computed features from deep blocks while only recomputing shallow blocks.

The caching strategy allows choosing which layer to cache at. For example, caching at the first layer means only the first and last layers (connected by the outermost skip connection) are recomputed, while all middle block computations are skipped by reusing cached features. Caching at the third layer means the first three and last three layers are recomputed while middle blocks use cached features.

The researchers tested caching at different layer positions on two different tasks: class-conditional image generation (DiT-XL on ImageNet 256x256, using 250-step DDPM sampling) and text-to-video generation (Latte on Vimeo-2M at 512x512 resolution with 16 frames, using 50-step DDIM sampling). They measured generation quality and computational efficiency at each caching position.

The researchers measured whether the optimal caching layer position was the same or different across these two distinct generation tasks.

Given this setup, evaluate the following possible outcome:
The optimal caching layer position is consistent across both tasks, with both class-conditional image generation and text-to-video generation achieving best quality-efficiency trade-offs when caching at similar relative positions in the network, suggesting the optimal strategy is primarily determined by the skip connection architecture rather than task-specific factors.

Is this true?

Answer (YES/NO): NO